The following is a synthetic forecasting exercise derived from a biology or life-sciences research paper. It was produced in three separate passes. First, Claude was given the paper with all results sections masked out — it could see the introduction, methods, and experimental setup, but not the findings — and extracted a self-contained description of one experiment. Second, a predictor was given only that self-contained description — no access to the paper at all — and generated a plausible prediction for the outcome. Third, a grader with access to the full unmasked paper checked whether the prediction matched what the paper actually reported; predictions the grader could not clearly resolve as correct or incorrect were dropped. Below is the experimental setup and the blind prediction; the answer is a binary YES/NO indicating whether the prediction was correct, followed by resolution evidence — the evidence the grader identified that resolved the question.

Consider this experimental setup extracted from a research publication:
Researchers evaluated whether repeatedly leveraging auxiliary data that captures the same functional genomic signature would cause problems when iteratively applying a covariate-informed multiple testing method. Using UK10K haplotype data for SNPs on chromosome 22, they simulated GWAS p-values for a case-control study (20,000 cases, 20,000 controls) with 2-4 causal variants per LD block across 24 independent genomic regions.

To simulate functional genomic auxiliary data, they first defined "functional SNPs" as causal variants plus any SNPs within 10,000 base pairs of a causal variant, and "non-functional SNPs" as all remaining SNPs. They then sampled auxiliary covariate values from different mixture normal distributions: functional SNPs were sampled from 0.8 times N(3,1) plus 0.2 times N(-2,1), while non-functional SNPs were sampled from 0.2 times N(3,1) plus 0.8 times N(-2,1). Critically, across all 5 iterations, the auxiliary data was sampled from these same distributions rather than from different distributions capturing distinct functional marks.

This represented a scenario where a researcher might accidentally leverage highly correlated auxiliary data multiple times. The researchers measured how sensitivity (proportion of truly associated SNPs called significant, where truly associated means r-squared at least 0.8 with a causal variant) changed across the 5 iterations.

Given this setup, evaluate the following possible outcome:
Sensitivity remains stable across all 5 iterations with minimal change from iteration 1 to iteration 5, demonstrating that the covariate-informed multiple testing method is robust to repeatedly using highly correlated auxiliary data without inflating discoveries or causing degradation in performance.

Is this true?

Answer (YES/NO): NO